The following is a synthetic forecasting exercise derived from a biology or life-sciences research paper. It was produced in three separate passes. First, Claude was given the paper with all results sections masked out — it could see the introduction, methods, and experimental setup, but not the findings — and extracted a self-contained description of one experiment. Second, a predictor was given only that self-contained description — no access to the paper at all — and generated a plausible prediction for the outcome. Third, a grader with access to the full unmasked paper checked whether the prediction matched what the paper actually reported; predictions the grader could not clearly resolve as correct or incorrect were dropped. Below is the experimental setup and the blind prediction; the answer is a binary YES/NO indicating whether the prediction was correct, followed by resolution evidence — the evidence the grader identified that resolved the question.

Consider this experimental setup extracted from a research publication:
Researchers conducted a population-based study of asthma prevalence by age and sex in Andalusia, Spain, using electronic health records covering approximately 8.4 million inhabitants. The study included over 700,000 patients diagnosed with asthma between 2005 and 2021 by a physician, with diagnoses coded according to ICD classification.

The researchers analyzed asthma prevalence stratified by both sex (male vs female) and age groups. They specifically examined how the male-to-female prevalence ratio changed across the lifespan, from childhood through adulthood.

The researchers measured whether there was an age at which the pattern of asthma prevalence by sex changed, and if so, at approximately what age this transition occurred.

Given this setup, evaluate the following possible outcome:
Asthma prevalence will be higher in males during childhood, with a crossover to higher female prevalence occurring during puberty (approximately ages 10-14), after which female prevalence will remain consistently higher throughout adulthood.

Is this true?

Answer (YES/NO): NO